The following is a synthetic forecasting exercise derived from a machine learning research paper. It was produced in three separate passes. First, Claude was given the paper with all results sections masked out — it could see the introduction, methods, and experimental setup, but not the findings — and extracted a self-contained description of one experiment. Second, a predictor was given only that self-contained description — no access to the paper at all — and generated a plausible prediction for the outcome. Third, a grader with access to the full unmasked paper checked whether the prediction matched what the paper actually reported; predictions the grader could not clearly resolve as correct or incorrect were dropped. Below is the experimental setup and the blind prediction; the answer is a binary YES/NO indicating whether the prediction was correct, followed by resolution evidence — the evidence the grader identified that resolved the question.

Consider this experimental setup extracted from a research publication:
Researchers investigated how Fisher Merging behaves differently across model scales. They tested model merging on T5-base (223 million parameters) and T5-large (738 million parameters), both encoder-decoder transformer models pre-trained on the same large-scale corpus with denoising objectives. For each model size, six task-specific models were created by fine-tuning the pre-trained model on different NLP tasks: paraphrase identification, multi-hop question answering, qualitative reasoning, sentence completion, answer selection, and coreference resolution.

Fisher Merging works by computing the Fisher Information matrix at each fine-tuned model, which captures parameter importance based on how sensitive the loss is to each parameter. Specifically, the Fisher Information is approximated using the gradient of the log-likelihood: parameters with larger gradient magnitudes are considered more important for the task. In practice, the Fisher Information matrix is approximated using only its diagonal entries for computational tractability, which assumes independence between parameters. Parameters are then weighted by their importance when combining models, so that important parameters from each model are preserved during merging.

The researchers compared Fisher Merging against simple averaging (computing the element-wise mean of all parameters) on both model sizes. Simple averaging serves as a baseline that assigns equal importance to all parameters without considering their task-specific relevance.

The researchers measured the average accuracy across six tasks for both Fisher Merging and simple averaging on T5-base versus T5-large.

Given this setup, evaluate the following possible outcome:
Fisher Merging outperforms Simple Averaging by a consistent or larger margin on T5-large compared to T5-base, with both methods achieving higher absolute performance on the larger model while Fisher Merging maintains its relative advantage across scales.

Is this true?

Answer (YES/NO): NO